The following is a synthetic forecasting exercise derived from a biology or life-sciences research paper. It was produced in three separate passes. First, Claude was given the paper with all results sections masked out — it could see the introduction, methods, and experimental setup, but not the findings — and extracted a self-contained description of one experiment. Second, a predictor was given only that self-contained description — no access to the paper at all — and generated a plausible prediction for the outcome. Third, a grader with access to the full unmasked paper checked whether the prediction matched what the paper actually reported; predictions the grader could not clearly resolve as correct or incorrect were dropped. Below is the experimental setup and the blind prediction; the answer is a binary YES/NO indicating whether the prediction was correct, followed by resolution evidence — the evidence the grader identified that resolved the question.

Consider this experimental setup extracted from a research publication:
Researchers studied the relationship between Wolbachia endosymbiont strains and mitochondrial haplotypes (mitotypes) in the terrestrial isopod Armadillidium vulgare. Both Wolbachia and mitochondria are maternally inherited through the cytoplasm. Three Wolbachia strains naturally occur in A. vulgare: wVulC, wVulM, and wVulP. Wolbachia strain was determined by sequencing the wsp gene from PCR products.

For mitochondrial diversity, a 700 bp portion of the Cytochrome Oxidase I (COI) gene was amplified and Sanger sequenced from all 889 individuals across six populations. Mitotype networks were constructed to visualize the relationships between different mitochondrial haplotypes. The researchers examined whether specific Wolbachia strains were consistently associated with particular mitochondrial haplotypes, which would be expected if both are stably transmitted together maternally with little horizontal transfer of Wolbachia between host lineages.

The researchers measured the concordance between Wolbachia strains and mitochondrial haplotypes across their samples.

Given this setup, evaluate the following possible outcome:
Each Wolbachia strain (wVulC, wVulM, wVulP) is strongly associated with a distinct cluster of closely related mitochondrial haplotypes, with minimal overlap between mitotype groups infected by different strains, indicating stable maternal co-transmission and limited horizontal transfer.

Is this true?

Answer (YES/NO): YES